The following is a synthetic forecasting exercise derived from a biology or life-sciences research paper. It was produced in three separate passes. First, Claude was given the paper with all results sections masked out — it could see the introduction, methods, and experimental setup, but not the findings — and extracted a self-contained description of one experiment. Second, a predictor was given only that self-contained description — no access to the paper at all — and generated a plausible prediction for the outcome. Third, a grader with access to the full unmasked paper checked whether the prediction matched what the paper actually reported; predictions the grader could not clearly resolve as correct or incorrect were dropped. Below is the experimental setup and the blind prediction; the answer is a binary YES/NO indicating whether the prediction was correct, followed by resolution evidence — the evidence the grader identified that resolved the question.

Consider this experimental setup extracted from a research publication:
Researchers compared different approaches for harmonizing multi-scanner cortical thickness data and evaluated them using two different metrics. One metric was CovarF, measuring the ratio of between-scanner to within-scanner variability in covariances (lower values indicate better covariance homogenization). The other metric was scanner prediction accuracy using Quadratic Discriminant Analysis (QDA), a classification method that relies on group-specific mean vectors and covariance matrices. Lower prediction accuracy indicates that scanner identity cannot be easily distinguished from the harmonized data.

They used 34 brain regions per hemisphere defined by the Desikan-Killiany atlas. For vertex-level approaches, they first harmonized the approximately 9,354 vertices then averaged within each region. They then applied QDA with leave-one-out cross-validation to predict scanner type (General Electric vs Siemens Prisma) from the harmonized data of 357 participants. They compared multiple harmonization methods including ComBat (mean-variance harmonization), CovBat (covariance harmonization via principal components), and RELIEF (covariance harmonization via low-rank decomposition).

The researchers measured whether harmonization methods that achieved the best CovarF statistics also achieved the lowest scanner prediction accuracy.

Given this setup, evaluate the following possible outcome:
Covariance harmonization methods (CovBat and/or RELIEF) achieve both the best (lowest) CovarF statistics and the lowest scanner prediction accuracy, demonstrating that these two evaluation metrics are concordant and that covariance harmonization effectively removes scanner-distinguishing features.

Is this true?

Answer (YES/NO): NO